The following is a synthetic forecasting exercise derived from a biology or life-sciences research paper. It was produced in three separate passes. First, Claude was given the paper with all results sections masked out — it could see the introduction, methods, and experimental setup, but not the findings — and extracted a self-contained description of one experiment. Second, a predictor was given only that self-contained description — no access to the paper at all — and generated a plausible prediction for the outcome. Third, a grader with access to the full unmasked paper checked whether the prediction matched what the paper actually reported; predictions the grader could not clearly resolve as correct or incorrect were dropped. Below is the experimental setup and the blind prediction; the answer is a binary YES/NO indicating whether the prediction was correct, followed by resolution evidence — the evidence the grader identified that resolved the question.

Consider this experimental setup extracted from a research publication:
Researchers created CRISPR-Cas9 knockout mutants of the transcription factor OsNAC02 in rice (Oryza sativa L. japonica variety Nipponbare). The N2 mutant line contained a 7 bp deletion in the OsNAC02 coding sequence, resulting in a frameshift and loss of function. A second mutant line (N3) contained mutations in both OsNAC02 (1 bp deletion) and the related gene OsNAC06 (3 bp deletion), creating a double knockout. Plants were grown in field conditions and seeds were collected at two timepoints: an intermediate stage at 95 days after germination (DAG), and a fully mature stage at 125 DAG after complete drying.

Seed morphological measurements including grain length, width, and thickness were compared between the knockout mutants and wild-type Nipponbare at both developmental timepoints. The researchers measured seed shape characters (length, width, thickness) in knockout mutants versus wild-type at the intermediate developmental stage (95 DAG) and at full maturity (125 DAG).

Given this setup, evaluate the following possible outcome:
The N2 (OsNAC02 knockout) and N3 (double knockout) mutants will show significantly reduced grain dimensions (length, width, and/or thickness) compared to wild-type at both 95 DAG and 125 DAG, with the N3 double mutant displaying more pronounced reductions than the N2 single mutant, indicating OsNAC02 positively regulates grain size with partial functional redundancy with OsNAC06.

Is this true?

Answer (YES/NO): NO